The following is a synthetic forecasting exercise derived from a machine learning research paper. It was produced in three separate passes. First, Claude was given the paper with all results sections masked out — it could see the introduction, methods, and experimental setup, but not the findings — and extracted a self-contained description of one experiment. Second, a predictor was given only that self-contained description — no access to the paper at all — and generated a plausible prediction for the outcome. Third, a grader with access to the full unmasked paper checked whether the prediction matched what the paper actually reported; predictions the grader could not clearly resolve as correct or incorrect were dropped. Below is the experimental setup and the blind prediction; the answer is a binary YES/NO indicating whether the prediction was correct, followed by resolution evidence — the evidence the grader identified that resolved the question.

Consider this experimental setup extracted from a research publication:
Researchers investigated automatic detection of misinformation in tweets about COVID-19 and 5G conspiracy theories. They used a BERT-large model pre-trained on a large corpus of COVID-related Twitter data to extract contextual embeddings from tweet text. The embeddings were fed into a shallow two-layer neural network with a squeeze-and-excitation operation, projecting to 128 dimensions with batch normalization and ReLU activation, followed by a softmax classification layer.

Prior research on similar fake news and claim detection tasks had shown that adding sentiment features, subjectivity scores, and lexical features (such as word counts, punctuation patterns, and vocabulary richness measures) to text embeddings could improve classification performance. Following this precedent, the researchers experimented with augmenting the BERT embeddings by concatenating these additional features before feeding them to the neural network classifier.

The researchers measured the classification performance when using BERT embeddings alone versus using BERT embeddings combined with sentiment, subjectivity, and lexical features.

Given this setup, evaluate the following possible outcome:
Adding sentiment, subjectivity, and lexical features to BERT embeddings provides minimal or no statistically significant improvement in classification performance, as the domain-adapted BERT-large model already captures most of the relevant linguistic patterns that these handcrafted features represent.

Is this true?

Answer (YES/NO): YES